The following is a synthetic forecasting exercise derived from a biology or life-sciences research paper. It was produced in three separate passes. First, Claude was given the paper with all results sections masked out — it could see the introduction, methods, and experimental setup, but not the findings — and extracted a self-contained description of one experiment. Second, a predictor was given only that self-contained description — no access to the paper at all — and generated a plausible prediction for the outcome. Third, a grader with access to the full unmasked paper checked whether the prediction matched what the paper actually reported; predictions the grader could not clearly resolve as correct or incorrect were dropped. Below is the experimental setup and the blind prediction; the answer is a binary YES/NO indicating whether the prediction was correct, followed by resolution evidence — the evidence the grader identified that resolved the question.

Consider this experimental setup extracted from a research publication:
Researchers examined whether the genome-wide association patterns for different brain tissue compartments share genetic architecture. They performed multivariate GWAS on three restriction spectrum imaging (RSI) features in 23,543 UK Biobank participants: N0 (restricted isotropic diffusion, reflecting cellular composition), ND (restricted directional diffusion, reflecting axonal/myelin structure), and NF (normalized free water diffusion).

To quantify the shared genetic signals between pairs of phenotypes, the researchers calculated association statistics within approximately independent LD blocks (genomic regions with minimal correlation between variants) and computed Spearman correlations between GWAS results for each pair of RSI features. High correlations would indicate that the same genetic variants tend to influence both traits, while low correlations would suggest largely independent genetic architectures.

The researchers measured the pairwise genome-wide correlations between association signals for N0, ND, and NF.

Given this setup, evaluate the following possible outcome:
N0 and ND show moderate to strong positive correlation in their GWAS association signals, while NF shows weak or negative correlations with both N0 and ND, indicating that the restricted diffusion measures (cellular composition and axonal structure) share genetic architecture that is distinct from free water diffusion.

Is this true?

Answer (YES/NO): NO